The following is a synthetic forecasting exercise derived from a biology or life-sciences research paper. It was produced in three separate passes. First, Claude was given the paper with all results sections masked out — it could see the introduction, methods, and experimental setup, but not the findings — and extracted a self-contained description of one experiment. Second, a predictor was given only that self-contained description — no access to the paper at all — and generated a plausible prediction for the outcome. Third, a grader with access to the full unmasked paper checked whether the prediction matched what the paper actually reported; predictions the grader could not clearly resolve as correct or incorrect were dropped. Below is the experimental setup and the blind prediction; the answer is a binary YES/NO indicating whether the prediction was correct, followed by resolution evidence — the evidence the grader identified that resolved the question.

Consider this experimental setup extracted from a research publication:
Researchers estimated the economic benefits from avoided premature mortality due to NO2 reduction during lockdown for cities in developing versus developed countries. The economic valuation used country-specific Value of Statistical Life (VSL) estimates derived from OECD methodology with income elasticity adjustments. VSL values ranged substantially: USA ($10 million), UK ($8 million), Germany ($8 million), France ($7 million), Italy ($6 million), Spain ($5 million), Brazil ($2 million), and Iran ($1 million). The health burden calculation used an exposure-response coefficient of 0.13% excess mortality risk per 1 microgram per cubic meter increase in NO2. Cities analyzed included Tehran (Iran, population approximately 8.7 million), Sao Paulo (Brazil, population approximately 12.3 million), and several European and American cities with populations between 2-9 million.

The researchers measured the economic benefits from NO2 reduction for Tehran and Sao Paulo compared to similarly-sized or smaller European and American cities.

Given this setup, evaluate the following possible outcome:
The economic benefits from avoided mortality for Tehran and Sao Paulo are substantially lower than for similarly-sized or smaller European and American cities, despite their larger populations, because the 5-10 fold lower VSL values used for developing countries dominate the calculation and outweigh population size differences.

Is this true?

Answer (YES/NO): YES